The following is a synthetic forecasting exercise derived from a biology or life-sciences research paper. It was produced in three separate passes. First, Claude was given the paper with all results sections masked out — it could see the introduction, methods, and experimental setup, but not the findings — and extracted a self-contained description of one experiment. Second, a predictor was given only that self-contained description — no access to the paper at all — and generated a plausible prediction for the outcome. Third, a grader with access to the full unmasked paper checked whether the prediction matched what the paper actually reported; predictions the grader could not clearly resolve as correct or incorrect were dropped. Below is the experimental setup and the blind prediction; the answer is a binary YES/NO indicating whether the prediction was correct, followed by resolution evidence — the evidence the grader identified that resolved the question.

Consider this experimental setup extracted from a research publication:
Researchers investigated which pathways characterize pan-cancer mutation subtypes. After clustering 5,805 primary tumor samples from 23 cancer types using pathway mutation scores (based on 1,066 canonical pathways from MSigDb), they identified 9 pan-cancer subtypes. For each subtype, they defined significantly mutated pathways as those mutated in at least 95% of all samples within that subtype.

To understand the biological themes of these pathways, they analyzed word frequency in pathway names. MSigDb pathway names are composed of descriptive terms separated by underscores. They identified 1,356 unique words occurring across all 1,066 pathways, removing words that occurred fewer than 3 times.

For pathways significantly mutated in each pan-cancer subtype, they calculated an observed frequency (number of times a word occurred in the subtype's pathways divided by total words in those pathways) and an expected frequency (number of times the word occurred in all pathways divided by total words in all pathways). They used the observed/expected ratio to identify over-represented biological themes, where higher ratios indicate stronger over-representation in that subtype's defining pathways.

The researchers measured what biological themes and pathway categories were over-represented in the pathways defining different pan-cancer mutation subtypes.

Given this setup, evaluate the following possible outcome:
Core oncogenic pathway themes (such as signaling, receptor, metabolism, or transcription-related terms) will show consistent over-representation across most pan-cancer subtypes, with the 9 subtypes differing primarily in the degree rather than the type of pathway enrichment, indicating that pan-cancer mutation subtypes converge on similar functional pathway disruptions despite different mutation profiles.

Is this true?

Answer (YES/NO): NO